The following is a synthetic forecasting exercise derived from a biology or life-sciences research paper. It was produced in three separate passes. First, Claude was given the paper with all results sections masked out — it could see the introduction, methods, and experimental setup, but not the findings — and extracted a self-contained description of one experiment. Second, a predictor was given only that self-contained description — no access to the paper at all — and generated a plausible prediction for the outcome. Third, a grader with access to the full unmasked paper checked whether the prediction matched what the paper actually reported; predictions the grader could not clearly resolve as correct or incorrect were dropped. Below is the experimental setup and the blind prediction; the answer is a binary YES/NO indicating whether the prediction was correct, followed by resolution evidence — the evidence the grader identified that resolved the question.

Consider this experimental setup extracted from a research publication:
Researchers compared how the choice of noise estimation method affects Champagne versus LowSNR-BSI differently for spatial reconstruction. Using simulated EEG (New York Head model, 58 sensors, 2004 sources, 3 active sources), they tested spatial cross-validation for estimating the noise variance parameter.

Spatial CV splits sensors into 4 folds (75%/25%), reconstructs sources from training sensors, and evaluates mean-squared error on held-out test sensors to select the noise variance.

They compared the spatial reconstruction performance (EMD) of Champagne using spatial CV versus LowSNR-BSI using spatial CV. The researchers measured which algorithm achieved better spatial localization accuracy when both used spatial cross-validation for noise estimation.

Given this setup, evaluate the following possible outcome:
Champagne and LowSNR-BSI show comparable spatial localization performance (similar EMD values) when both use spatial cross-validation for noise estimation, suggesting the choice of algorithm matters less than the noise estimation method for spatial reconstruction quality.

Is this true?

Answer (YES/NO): NO